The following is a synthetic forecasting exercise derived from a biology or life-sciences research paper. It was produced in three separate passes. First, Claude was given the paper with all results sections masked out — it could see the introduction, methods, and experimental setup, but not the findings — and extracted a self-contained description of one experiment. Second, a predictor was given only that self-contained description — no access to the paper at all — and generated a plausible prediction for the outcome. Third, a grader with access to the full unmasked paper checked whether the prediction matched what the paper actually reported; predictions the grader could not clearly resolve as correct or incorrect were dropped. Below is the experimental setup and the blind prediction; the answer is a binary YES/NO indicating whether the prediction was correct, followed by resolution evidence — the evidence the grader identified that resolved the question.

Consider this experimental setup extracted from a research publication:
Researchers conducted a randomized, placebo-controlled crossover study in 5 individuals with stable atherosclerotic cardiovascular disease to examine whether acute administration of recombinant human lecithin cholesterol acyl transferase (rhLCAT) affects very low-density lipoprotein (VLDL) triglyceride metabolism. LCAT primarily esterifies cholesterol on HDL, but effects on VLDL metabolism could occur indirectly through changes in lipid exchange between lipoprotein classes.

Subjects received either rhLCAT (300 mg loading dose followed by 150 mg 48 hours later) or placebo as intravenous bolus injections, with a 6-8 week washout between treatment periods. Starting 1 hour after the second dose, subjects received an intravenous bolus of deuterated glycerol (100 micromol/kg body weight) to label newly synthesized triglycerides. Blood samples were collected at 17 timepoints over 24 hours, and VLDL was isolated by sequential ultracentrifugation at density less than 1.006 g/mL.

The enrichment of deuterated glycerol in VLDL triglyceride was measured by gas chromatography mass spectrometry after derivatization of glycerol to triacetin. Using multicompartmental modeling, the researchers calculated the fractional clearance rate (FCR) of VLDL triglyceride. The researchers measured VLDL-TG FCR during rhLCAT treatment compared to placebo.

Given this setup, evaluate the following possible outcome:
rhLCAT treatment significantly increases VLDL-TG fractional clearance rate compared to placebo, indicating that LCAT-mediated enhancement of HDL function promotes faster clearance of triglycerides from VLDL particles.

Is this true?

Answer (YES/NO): NO